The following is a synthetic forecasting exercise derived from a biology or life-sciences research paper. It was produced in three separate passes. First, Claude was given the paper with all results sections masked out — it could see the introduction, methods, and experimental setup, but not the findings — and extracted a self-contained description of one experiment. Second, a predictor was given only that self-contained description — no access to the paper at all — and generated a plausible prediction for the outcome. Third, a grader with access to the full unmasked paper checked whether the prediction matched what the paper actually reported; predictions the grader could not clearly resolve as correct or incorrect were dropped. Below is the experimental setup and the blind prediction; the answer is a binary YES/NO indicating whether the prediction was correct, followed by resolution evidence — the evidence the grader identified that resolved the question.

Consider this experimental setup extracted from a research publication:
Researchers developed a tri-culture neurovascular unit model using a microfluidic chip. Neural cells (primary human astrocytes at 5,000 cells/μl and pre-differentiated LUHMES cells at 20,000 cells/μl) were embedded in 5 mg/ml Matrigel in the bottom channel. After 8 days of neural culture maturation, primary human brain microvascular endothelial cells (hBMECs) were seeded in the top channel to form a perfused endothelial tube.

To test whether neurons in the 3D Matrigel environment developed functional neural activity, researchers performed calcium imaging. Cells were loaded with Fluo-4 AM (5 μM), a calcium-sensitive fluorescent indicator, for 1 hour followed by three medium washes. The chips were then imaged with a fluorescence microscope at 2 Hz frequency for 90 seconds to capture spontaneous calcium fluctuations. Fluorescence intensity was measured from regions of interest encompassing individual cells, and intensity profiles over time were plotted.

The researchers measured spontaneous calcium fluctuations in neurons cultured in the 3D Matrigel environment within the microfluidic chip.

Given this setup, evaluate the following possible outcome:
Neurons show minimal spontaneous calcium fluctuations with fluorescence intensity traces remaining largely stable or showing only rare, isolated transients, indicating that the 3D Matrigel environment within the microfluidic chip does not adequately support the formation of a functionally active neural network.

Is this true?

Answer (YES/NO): NO